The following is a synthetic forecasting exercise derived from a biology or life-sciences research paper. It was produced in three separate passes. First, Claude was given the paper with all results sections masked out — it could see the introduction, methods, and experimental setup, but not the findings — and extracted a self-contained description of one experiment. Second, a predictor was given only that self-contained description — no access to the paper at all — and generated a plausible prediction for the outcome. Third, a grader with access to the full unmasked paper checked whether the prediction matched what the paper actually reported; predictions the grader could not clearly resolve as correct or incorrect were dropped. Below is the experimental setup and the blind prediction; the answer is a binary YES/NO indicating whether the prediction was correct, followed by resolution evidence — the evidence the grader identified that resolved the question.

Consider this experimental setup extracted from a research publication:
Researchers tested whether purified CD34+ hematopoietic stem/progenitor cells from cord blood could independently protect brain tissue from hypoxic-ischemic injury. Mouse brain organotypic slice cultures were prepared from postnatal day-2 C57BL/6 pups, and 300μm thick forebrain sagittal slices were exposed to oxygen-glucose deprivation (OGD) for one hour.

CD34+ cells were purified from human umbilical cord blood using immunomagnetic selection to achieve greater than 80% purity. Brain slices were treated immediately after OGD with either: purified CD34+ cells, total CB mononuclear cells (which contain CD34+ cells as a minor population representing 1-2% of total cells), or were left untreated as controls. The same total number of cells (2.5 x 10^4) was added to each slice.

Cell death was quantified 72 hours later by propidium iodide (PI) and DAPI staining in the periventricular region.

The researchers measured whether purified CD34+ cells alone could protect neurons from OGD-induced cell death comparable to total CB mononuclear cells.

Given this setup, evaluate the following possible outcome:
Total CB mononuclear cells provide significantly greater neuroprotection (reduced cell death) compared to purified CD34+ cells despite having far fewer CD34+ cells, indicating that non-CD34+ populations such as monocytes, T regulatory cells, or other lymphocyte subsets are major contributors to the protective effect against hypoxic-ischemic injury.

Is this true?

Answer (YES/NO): YES